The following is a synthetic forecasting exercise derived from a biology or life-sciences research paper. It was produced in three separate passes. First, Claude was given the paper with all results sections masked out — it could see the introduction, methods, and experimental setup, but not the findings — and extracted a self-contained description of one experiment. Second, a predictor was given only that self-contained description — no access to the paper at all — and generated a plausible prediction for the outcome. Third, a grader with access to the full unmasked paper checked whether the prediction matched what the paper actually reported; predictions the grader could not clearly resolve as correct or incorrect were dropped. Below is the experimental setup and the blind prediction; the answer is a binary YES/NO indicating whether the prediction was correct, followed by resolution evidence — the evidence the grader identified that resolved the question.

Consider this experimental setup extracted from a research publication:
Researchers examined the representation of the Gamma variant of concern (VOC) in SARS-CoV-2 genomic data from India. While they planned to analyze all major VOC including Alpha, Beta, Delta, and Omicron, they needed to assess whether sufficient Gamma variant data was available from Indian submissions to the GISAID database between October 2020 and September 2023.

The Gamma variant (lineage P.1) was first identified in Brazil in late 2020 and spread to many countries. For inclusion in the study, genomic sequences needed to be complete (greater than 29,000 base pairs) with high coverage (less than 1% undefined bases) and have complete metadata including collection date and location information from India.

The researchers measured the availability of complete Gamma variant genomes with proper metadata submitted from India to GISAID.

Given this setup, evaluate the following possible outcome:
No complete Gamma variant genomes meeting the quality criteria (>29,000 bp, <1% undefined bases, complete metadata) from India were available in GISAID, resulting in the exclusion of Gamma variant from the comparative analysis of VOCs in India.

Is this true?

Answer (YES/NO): NO